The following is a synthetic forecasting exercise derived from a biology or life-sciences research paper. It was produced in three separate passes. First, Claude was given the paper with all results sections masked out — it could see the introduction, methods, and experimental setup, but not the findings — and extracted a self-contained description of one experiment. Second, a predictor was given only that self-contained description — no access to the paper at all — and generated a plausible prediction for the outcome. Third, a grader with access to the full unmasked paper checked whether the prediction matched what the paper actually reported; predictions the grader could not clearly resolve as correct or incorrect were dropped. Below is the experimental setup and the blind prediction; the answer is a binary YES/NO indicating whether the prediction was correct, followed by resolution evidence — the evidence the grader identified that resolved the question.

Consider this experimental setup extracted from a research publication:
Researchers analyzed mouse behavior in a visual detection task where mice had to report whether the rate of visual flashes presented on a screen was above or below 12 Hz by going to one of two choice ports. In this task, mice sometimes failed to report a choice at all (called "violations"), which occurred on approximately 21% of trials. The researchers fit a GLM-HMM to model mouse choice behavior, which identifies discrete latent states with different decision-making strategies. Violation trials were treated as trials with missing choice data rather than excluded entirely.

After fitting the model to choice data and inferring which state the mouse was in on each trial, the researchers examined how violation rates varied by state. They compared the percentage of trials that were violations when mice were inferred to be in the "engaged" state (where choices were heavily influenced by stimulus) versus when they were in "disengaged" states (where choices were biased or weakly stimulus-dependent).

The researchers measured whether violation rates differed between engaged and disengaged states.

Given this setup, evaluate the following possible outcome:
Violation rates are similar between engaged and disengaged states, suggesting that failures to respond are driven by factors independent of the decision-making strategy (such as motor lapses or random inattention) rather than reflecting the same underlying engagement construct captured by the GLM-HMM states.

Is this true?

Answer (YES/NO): NO